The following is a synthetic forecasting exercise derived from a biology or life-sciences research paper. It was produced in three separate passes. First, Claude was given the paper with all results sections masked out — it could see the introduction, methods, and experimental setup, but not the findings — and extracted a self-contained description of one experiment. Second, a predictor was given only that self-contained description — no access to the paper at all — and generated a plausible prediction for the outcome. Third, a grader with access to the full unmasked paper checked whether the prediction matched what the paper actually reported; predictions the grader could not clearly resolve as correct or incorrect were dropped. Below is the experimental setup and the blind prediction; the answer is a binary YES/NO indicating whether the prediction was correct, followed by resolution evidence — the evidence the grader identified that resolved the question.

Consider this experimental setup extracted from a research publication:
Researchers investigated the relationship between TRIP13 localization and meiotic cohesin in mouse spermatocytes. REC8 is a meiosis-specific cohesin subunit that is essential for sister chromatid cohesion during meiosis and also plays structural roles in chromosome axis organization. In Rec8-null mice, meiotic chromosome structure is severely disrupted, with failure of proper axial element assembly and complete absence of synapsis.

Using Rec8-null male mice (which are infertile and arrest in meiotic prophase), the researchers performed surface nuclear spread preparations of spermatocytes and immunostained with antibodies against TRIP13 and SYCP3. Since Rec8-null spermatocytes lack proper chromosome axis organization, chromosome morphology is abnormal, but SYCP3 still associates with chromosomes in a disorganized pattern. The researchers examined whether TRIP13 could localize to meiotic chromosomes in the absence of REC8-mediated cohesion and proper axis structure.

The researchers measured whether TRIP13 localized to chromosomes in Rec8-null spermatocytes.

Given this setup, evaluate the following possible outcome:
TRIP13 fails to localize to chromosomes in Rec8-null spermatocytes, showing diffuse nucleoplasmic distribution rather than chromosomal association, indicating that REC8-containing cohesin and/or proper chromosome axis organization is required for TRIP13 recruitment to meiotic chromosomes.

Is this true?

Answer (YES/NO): NO